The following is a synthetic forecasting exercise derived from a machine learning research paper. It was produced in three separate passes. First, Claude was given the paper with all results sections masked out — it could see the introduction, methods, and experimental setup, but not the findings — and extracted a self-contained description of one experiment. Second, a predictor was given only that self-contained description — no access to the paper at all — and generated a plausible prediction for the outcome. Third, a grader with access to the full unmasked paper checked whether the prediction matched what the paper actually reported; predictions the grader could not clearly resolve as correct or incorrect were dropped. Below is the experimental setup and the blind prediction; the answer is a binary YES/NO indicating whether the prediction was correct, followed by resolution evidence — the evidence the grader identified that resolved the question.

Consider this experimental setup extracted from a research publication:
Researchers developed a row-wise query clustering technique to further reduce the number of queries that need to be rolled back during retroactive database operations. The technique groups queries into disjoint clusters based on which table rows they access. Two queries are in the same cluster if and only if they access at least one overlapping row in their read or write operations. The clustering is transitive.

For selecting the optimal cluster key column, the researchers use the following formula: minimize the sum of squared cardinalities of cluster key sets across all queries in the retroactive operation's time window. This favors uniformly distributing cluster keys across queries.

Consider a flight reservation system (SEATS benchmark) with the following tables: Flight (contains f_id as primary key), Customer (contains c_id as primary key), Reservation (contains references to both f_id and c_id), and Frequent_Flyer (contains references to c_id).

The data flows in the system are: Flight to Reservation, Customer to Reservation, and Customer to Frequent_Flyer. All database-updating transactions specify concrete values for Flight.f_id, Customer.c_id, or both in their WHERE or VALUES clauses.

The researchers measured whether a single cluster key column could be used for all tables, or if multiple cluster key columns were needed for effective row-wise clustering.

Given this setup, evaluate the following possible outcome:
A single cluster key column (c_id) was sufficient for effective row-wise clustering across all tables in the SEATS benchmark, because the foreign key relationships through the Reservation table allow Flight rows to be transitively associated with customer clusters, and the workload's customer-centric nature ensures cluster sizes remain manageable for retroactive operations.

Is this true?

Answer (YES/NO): NO